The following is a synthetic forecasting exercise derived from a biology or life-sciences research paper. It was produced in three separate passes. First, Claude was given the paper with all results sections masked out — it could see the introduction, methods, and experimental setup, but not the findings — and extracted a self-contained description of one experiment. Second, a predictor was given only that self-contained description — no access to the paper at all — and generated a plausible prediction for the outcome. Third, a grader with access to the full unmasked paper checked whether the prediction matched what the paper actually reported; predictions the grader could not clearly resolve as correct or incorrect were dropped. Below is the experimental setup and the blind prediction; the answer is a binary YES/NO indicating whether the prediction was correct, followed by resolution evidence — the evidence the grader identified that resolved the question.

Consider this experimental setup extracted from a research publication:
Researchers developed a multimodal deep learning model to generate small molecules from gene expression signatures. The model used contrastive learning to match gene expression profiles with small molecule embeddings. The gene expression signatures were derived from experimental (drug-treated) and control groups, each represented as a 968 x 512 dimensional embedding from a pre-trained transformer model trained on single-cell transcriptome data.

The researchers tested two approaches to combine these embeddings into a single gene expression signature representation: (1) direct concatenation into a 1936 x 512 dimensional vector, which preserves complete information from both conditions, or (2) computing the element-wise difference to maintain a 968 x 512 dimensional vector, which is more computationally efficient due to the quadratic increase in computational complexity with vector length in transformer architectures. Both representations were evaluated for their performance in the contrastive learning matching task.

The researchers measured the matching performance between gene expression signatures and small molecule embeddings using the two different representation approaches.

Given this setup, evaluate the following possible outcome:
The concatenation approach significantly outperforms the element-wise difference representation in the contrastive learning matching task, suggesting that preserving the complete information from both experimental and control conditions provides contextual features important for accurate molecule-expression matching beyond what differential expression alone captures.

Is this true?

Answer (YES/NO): NO